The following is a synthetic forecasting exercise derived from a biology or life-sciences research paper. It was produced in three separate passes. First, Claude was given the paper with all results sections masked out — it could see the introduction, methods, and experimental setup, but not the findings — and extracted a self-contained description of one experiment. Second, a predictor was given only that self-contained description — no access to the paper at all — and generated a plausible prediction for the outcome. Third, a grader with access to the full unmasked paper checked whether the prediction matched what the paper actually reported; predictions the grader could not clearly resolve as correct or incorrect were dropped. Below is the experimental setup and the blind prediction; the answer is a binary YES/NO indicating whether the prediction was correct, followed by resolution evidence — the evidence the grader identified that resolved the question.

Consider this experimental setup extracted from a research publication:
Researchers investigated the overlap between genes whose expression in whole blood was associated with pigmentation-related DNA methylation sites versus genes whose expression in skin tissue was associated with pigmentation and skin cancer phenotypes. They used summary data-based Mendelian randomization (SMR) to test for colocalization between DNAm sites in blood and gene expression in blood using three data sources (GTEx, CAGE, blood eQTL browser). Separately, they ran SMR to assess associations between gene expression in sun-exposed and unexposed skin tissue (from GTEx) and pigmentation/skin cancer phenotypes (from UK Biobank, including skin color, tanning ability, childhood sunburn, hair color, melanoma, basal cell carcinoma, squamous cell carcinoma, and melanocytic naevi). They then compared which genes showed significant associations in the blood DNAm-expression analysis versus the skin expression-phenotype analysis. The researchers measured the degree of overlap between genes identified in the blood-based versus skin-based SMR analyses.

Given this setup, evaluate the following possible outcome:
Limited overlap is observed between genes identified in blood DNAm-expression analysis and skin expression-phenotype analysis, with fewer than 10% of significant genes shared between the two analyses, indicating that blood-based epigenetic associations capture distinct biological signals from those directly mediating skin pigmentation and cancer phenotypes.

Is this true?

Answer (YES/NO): NO